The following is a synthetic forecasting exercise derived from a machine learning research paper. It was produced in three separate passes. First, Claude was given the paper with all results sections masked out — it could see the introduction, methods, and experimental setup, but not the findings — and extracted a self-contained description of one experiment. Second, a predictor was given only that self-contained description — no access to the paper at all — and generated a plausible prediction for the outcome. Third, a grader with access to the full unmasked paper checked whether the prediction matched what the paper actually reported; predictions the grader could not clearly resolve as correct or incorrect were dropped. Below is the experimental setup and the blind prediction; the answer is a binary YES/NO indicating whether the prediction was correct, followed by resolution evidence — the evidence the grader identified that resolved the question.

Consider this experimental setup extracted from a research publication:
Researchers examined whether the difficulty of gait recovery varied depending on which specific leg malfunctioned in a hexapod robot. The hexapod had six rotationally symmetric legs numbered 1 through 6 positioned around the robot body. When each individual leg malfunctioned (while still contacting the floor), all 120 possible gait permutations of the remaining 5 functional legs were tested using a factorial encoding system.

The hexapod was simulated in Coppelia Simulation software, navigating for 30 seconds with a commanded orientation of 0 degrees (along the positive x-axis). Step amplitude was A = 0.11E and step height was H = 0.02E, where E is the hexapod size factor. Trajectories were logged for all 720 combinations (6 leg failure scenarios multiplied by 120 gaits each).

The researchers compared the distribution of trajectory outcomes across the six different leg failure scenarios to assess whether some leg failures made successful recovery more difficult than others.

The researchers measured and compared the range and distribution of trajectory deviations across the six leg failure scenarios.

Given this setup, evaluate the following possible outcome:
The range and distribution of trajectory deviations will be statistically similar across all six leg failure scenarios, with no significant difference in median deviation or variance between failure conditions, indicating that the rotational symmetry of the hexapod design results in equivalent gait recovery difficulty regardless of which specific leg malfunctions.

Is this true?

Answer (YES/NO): NO